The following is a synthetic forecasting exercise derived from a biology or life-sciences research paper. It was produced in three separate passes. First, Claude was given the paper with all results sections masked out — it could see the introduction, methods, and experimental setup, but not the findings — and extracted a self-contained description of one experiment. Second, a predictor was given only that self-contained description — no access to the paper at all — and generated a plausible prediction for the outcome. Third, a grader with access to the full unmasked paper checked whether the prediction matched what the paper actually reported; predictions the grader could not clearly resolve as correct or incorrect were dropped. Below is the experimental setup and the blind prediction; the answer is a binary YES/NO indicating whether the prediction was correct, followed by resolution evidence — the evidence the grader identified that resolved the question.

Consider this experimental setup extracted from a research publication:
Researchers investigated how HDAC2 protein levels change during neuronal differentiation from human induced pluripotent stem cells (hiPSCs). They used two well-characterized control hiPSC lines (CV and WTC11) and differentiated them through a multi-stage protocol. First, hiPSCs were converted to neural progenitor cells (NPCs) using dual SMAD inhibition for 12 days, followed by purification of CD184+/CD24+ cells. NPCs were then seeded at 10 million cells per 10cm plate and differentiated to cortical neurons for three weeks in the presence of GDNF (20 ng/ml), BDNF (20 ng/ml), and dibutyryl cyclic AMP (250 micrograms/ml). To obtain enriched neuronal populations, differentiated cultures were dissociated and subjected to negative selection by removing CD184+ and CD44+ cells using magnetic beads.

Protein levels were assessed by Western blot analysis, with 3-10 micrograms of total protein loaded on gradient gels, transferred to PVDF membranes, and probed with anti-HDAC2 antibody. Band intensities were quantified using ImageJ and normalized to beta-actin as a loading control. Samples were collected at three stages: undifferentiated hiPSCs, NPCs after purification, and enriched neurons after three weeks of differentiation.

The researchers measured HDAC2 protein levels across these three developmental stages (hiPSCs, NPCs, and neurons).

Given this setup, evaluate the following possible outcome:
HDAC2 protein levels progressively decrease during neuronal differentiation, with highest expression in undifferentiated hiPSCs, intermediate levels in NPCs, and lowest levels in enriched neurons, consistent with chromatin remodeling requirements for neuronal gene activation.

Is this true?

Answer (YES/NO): YES